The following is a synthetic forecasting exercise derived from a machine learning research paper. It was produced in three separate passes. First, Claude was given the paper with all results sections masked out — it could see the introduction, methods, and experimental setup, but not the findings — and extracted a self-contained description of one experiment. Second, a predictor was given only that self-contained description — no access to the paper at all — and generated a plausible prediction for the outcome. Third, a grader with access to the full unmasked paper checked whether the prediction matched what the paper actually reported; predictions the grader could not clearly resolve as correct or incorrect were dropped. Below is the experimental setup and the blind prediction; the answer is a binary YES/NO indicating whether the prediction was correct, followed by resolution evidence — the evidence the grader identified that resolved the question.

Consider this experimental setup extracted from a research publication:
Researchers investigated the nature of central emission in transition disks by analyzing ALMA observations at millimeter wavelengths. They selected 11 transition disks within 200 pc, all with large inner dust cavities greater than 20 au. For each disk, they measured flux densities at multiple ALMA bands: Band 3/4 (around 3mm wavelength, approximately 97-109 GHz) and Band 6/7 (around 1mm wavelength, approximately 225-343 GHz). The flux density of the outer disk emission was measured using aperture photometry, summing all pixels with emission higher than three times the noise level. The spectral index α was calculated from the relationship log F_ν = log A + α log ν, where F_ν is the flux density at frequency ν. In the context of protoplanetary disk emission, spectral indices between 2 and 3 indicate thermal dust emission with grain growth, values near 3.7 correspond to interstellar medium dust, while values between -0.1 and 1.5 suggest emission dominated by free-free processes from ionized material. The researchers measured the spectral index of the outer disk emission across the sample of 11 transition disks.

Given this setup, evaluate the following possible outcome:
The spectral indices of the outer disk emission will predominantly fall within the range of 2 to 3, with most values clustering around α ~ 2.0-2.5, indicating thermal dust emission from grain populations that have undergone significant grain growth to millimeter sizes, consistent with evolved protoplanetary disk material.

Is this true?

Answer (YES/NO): NO